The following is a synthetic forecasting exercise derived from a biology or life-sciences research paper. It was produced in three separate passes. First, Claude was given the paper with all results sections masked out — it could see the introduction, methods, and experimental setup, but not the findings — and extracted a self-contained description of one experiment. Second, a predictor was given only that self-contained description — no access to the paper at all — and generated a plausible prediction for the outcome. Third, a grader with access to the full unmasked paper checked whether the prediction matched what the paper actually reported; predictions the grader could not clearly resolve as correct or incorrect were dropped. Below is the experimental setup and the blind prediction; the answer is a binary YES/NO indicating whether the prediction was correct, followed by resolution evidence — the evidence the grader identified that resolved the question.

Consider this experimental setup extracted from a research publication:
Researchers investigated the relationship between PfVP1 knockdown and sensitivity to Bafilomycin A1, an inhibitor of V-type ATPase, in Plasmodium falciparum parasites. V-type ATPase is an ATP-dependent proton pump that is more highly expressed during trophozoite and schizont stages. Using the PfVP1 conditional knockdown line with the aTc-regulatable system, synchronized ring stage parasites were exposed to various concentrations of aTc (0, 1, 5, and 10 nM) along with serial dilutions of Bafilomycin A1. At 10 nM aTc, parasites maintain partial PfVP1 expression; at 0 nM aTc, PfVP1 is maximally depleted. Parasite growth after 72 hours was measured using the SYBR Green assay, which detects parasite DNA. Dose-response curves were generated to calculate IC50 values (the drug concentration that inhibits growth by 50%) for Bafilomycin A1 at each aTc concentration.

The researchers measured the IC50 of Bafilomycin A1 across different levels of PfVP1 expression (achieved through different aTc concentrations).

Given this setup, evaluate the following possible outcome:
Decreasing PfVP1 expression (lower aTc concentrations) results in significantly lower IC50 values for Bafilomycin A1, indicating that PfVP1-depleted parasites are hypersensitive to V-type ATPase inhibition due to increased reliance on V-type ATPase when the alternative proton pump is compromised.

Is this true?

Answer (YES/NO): NO